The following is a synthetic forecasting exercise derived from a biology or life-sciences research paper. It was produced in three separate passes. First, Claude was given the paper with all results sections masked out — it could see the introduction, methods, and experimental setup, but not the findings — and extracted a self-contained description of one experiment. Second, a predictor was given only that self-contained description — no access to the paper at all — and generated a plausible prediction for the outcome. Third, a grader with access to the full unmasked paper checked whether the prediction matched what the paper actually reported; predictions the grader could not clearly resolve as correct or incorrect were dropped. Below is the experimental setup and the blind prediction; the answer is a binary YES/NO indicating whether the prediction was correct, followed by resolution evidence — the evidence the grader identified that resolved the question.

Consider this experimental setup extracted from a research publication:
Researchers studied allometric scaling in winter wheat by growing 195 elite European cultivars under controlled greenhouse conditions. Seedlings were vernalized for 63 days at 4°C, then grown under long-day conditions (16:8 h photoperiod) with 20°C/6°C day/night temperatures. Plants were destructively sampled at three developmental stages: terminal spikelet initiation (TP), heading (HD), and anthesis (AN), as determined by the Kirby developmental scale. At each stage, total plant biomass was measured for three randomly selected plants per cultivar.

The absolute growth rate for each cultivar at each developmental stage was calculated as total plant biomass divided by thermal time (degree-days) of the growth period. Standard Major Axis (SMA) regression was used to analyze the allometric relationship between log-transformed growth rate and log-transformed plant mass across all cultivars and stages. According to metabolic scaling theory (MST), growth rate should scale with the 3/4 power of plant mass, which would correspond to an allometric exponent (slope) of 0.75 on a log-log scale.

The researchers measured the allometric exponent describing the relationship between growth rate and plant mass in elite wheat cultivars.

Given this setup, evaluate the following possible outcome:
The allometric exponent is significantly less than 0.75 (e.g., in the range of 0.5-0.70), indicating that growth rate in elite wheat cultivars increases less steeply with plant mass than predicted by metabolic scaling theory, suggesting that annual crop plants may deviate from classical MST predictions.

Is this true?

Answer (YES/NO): NO